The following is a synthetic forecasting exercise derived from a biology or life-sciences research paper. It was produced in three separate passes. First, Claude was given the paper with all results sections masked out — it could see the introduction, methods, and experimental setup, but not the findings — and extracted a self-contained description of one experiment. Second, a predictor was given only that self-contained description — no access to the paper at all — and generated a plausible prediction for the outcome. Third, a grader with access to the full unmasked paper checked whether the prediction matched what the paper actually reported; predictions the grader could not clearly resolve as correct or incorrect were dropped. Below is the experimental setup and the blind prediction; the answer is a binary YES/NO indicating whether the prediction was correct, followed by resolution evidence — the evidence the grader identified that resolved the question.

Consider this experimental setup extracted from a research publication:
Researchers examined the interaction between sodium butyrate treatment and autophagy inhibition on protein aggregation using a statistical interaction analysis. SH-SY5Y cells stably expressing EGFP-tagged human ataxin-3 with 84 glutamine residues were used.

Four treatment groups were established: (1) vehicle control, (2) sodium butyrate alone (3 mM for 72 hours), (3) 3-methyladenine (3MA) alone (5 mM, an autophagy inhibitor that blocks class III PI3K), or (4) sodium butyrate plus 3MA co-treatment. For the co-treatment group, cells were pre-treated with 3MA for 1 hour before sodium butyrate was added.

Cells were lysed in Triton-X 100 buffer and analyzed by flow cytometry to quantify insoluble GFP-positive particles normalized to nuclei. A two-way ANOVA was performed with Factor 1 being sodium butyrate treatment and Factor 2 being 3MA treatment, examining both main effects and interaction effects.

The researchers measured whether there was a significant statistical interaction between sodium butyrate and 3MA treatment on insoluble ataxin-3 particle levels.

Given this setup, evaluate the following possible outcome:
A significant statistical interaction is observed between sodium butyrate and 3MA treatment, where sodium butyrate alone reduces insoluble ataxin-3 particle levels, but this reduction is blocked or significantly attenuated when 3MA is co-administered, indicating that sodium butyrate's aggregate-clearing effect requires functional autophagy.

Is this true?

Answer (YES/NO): YES